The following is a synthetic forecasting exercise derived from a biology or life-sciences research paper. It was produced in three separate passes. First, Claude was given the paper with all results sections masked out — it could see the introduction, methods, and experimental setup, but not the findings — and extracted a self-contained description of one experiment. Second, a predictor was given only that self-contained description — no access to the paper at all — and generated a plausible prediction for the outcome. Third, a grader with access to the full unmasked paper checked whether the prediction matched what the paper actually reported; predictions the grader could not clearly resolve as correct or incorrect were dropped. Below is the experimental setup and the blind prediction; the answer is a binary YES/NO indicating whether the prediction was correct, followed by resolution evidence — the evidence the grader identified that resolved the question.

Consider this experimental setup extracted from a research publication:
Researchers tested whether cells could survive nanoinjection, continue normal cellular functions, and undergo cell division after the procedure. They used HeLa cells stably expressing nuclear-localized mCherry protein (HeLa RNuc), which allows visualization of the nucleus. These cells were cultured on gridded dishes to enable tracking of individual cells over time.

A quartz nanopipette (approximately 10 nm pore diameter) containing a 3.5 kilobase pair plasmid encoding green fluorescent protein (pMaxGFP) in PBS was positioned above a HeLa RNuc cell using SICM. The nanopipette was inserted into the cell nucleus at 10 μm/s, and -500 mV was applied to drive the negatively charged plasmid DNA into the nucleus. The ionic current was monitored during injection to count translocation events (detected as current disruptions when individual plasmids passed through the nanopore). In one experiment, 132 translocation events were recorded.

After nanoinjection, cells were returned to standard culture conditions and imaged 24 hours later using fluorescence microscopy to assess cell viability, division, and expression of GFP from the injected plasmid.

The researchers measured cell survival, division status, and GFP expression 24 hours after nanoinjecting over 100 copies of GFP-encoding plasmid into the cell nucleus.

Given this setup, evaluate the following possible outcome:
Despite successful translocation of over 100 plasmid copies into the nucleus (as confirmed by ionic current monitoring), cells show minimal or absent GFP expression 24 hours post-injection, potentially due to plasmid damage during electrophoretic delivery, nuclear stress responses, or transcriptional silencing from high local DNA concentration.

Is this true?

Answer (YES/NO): NO